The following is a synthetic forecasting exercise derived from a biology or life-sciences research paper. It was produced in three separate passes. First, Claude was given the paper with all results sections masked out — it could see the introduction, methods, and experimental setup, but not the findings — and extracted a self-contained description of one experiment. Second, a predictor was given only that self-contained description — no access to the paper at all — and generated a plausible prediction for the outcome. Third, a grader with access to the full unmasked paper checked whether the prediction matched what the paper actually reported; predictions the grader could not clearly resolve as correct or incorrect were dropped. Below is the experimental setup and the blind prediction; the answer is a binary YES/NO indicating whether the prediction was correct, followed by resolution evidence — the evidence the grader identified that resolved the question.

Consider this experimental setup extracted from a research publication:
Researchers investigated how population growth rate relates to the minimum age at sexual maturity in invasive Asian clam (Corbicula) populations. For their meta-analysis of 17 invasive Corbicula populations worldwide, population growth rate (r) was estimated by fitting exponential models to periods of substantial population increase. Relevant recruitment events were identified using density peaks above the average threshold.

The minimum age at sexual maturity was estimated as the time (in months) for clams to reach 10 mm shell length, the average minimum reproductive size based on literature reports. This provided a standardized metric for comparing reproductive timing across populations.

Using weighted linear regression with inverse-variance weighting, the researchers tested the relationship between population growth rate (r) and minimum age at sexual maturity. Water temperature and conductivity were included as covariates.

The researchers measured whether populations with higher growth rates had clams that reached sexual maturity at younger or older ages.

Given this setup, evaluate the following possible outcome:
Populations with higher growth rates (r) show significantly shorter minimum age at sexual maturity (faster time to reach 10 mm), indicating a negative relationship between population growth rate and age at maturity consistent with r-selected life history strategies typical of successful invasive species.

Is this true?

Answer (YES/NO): NO